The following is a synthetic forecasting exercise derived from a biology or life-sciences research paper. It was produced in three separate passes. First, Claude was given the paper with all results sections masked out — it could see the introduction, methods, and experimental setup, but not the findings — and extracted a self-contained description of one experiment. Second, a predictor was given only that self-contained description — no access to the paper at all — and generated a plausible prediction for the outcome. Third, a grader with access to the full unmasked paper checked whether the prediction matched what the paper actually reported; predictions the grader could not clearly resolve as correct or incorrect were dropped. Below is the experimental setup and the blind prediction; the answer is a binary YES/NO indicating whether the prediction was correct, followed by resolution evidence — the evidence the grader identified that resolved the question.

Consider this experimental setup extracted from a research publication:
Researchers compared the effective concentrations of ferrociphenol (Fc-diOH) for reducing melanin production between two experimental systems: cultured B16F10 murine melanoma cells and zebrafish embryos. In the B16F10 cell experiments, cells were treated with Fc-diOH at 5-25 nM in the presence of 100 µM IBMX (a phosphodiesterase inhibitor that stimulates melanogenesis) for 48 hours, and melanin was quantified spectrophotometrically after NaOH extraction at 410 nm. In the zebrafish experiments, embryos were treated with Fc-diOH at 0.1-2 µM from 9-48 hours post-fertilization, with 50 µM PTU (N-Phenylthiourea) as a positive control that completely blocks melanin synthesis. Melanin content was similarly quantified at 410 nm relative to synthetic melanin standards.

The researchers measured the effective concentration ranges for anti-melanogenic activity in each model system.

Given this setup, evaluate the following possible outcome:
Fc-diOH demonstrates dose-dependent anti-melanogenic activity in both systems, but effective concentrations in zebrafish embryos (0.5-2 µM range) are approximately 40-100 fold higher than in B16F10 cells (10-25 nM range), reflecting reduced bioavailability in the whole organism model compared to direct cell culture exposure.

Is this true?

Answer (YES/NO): NO